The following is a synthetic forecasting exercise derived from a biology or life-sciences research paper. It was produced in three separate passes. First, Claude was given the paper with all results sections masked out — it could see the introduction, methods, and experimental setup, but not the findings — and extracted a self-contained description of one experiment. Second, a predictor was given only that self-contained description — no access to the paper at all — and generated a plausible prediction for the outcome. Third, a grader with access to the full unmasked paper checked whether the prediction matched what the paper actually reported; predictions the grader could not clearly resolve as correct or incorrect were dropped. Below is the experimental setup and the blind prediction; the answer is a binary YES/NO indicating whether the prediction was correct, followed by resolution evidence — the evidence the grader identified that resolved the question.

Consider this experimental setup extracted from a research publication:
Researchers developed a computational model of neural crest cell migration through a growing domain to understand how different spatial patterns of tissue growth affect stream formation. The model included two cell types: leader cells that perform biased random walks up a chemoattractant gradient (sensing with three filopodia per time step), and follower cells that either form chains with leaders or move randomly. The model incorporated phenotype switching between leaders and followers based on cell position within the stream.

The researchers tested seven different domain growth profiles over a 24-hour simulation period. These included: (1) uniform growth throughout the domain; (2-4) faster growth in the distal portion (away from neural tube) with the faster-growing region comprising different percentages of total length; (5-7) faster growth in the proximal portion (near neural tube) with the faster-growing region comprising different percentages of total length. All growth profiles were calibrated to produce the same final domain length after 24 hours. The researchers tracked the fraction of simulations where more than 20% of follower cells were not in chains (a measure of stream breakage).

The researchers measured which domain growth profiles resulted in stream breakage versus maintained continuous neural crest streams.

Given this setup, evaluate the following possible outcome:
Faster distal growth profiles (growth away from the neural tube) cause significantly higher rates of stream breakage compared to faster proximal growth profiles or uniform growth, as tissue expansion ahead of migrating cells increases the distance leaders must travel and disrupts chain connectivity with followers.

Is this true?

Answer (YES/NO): NO